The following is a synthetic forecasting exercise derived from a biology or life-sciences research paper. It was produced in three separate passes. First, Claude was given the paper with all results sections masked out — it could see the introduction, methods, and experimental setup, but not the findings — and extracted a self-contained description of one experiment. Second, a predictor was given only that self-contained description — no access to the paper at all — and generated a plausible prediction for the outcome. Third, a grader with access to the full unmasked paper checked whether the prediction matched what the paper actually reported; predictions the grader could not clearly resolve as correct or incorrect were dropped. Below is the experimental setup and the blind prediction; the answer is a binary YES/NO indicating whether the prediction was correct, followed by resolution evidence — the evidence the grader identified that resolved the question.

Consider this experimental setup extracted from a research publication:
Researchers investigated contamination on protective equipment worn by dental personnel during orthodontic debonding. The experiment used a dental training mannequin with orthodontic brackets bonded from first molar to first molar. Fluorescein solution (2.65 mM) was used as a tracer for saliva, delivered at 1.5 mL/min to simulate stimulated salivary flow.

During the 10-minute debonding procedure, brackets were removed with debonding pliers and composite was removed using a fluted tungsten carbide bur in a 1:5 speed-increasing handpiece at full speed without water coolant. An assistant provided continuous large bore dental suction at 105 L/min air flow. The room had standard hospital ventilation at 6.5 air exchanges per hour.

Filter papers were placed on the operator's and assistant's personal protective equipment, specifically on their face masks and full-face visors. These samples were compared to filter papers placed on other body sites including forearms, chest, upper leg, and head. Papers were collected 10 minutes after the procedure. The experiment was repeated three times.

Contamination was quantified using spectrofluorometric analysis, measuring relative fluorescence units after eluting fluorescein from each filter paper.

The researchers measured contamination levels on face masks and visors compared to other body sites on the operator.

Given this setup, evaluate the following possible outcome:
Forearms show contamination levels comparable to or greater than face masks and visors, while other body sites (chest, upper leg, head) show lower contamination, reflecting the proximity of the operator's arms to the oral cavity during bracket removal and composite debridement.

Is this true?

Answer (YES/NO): NO